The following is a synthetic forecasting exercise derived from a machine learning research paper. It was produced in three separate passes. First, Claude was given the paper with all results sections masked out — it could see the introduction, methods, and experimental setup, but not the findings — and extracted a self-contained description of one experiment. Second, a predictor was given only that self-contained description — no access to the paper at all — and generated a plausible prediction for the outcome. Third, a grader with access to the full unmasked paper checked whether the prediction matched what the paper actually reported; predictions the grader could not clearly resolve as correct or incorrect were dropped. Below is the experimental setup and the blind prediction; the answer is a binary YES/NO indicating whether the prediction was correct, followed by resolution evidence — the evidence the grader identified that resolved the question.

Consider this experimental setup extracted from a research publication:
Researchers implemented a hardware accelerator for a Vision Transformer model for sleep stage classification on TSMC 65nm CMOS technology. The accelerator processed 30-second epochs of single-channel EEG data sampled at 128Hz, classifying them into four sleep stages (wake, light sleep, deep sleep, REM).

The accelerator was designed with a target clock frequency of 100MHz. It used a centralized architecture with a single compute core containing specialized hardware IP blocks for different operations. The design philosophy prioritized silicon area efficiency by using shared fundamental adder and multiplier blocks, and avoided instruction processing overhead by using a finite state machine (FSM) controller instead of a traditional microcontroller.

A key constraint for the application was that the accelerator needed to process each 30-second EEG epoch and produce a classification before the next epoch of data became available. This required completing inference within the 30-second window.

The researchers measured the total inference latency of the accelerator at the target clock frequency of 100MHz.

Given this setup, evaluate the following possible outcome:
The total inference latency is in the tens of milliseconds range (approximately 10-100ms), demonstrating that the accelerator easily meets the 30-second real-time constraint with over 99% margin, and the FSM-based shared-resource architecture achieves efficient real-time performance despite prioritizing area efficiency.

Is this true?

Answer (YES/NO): YES